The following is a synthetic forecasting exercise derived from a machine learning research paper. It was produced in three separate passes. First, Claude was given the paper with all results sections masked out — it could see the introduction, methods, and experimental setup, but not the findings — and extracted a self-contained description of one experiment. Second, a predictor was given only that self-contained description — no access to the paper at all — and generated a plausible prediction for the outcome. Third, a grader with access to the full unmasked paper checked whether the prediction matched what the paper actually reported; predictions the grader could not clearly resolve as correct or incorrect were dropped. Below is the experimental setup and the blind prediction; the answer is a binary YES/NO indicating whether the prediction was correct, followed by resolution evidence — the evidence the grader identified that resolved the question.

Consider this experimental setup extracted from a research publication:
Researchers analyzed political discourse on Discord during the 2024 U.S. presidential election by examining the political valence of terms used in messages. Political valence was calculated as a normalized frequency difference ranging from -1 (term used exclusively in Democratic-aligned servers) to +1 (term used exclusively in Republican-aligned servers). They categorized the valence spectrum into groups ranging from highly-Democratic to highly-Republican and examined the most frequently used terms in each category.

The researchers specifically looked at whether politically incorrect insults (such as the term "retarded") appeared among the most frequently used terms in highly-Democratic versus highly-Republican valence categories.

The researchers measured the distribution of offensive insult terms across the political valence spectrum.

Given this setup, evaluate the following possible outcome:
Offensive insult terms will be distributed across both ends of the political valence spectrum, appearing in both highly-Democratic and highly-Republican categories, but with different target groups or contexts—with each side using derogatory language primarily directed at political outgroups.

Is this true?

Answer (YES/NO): NO